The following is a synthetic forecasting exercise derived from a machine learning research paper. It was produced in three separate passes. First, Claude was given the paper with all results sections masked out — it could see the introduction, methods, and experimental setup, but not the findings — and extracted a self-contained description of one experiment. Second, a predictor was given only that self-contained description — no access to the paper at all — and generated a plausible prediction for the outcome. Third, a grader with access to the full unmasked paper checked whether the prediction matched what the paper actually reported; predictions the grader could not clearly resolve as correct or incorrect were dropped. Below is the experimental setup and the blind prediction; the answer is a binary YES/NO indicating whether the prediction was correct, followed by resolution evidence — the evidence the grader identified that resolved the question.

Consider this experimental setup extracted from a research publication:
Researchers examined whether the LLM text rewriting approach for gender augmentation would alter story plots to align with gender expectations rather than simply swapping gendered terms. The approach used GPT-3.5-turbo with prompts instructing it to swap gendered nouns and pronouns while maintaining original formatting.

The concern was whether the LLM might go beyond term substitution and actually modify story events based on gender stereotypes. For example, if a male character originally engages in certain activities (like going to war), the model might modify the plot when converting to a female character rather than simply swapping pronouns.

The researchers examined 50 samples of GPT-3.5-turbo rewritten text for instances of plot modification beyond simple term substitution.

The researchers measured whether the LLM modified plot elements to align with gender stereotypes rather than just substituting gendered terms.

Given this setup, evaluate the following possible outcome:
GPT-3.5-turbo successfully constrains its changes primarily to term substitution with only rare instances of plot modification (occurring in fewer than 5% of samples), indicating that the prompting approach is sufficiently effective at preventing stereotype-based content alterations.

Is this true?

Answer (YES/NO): NO